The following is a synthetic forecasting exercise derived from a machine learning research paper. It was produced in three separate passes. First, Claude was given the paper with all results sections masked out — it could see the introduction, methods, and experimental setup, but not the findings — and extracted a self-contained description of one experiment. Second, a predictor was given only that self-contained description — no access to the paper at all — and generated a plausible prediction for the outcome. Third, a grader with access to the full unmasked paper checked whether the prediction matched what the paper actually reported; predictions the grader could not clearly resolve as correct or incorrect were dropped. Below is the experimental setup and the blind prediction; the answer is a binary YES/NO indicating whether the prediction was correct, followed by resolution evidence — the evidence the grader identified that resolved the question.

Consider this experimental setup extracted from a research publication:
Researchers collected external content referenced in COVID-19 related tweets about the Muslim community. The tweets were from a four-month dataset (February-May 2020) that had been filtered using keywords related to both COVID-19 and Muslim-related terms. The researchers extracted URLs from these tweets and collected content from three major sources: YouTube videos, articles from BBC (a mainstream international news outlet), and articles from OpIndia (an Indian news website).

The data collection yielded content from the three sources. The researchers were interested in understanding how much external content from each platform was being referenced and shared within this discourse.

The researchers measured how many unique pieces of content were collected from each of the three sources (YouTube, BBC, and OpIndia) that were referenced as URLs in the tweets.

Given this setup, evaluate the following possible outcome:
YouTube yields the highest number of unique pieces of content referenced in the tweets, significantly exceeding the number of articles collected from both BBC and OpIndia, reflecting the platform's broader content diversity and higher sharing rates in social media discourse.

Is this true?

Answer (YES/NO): YES